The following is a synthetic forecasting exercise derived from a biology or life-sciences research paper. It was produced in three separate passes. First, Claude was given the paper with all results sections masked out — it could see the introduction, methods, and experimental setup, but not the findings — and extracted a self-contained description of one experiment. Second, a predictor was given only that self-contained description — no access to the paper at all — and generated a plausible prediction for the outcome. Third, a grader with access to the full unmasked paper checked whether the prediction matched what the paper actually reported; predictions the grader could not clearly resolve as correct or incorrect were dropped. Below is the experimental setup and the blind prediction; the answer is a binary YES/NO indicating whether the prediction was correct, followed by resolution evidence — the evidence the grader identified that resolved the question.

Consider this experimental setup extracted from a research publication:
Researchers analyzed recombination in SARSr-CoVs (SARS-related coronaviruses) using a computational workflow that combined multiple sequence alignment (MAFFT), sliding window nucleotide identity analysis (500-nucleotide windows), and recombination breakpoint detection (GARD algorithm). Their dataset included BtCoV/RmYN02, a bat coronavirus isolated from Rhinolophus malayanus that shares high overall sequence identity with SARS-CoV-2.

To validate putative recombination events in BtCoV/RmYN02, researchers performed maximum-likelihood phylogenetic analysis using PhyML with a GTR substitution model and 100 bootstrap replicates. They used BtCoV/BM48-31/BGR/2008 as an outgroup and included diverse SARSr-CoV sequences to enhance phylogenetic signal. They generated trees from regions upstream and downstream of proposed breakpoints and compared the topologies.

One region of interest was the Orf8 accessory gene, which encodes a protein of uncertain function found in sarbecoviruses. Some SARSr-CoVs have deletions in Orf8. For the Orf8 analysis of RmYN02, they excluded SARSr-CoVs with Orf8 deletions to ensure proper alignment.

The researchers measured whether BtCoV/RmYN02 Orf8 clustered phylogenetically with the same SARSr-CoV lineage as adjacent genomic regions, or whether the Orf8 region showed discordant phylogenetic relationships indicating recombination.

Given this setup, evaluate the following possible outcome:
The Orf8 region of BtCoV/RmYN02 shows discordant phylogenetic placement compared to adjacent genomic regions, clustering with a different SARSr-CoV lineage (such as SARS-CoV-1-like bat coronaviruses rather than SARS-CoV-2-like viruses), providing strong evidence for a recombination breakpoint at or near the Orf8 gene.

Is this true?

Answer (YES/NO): YES